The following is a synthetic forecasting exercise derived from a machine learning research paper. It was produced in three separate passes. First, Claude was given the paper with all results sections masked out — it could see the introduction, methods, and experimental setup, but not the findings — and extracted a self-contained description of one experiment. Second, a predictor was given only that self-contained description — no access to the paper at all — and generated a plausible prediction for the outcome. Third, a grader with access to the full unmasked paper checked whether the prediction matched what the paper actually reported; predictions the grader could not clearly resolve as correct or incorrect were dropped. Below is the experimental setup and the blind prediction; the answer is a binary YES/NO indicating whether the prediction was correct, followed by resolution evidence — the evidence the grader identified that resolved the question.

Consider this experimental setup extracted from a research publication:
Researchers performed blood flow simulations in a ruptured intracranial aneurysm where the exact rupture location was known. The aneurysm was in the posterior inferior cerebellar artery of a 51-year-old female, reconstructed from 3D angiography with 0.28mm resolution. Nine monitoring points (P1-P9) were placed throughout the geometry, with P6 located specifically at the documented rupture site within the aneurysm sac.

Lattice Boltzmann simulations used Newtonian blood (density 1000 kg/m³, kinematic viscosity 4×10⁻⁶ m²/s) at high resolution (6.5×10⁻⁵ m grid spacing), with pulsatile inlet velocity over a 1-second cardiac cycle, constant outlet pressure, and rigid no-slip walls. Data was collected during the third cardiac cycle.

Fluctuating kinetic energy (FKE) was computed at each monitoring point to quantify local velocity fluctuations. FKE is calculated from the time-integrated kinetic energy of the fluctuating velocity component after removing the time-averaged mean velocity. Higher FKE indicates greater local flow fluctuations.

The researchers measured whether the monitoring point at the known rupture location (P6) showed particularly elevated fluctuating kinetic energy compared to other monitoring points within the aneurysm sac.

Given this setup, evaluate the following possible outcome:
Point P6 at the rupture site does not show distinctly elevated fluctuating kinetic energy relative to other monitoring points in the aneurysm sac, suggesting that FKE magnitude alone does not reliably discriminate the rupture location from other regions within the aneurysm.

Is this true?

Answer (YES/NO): NO